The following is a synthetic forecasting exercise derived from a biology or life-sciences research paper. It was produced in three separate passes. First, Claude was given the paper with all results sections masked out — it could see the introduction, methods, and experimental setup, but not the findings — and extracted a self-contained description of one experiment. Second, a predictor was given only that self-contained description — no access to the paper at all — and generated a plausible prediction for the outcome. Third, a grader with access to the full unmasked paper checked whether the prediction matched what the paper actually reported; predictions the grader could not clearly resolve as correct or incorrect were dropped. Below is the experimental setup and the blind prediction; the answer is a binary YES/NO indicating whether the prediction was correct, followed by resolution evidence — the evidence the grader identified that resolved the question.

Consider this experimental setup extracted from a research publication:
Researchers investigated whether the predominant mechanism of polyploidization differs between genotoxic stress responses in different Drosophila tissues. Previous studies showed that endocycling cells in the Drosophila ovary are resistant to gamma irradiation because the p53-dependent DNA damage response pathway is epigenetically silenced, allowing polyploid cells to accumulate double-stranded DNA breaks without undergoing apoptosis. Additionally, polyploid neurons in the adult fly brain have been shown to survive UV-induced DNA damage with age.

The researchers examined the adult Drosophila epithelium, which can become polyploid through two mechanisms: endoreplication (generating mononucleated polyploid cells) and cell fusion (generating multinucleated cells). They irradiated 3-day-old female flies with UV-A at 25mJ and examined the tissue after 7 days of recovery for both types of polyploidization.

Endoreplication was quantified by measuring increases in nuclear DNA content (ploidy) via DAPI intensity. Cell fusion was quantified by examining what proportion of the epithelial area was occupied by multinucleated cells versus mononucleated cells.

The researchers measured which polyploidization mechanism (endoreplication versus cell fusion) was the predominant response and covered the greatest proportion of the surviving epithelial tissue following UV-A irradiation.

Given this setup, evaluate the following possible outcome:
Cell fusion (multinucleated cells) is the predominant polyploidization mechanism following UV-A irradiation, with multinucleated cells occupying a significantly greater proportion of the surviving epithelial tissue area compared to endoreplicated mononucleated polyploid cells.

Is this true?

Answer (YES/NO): YES